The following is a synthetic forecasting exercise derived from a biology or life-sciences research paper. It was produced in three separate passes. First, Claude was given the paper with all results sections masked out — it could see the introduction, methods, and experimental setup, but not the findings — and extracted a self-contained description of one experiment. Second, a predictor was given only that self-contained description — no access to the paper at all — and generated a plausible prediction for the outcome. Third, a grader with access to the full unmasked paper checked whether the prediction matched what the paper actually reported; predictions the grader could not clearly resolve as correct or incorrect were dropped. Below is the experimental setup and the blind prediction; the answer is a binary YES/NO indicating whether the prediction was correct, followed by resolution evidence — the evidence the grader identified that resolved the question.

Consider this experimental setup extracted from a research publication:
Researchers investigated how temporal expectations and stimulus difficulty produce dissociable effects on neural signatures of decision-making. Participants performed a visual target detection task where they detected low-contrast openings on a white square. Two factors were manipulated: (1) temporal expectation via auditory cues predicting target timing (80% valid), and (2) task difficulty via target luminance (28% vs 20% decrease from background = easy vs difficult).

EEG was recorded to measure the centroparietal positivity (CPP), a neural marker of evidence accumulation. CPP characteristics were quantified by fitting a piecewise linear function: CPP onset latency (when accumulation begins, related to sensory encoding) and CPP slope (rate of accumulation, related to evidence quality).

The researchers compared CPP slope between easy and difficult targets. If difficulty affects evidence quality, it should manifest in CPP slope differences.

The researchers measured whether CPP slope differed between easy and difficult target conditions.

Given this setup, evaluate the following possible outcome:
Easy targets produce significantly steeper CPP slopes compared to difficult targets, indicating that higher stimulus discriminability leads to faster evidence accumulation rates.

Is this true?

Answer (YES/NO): YES